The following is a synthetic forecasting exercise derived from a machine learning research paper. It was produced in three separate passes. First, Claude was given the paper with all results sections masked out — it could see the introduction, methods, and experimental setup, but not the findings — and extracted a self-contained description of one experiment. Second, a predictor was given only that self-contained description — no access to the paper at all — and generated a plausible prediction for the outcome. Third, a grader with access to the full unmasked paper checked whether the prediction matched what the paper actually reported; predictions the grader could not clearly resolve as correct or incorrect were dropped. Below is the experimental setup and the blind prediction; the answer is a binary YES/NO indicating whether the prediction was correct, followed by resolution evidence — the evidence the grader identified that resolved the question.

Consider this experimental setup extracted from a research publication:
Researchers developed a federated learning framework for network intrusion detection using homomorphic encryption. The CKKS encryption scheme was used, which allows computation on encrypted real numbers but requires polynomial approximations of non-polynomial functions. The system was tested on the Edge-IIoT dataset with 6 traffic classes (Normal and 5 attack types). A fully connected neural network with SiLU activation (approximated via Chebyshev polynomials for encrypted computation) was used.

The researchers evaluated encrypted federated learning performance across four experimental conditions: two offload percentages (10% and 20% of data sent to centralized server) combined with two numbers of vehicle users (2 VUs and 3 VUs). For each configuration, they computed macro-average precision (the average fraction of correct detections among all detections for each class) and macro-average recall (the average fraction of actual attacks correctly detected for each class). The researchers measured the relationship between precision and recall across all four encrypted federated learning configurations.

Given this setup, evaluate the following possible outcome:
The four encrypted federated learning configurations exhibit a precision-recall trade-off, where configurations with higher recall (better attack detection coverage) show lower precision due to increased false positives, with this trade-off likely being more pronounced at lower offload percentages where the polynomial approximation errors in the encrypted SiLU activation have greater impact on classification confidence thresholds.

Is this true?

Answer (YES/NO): NO